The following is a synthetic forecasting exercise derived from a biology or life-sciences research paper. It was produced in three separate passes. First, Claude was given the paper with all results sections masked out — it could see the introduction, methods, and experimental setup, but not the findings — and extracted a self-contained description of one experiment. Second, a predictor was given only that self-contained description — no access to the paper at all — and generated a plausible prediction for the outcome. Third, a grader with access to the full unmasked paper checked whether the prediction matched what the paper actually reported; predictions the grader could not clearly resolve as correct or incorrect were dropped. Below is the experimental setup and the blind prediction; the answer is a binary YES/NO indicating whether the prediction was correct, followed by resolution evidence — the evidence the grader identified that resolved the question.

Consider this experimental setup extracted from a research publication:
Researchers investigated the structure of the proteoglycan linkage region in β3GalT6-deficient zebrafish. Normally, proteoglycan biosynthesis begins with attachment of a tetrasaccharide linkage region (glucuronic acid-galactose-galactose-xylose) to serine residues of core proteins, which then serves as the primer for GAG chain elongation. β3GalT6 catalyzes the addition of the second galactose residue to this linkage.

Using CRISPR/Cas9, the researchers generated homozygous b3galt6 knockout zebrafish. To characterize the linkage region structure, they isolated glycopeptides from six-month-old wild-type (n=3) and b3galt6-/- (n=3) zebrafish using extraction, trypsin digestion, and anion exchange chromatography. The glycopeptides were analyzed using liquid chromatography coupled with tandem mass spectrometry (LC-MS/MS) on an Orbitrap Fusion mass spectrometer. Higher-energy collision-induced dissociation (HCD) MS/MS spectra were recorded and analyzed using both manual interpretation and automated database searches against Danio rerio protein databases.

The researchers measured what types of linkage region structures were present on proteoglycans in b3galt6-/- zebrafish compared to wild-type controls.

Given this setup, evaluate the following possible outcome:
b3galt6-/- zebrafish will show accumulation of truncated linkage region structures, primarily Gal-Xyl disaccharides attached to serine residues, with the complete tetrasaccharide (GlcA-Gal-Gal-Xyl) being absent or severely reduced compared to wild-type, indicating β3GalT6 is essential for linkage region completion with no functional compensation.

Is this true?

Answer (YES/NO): NO